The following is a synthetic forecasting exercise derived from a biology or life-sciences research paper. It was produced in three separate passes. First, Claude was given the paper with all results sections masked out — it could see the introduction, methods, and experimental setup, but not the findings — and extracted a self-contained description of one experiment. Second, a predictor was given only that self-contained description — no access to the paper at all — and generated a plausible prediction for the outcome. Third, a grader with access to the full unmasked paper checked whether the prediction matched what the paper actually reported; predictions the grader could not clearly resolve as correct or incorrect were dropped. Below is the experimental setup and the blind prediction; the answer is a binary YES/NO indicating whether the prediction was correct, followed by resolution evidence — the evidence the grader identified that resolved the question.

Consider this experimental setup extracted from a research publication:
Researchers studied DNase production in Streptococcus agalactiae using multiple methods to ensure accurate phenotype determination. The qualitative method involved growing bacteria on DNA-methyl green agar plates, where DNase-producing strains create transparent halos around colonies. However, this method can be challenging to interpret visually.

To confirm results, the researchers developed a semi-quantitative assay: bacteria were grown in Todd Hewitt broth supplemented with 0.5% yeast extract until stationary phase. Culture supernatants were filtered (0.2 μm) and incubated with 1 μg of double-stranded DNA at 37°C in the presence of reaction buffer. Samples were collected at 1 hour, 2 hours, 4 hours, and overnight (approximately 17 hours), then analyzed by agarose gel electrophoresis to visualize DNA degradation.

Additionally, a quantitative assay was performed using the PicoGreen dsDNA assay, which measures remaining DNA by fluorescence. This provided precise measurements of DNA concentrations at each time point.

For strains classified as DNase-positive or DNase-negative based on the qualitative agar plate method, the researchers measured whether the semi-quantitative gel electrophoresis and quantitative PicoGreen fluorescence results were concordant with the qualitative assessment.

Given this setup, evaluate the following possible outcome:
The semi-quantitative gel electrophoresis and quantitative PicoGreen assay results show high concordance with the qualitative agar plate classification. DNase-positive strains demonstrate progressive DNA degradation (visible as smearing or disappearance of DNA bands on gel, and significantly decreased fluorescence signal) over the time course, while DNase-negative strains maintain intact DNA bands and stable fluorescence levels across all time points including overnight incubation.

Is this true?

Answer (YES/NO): YES